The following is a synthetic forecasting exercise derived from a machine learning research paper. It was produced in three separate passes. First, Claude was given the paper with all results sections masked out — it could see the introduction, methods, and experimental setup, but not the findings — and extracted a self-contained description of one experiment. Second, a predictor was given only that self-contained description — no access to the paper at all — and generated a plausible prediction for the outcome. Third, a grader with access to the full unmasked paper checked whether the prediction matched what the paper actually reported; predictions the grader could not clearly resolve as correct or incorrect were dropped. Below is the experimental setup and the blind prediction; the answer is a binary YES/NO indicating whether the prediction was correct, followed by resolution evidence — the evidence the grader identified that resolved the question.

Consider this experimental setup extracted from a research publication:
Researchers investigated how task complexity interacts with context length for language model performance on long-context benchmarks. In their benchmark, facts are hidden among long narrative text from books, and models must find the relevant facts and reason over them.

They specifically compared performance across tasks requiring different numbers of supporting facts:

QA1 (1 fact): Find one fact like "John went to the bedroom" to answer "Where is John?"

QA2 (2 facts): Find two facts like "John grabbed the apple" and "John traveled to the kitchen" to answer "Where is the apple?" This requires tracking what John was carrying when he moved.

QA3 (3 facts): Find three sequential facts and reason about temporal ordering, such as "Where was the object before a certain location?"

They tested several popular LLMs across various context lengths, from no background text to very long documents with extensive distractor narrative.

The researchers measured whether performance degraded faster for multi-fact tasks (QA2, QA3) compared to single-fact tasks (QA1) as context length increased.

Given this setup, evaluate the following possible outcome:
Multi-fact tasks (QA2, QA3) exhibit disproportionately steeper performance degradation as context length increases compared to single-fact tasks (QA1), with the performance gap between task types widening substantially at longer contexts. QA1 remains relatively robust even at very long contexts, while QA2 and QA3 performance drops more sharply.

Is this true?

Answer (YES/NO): YES